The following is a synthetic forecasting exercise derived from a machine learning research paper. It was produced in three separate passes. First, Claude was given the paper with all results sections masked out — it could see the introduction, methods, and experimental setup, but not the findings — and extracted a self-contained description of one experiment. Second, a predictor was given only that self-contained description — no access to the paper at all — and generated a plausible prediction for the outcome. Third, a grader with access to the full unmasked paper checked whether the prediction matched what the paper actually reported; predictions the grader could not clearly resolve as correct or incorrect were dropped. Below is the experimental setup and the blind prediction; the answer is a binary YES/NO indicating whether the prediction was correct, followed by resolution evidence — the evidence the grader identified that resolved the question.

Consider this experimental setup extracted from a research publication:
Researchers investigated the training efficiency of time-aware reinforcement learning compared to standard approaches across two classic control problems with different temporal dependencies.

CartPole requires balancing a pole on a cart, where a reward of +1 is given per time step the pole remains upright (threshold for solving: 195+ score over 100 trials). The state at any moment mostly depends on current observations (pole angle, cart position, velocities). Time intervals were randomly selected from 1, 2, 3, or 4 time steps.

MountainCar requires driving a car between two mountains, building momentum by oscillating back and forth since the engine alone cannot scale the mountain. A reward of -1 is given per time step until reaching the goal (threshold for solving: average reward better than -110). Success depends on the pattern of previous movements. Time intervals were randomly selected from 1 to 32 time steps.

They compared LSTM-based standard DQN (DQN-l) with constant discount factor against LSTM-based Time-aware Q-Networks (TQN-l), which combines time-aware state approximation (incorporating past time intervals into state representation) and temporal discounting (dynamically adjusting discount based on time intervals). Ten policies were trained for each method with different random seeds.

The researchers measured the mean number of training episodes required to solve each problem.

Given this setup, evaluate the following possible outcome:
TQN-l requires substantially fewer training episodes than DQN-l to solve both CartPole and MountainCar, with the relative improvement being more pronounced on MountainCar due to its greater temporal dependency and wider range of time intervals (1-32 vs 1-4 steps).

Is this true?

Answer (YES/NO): NO